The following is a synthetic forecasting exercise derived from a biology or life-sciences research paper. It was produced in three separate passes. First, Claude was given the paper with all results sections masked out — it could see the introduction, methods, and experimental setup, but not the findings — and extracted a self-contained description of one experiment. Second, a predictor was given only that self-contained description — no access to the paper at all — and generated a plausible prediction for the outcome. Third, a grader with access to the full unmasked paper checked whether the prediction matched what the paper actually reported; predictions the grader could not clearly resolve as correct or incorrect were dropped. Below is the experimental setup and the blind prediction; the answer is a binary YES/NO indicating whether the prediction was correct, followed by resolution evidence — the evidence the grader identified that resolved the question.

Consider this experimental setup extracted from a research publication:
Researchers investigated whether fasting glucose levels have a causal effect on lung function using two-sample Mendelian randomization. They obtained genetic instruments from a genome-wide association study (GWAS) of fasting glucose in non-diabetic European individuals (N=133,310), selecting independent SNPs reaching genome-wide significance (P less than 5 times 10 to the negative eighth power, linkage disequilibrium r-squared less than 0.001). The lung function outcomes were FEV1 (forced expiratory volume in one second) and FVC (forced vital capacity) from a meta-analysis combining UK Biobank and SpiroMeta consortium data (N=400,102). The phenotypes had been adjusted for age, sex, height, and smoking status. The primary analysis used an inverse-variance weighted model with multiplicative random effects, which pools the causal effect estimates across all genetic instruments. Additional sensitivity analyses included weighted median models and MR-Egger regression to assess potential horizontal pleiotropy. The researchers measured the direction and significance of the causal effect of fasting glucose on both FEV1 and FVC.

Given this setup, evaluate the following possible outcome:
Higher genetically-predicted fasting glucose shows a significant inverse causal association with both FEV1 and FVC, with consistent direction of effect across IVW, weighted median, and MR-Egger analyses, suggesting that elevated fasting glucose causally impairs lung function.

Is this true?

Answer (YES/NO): YES